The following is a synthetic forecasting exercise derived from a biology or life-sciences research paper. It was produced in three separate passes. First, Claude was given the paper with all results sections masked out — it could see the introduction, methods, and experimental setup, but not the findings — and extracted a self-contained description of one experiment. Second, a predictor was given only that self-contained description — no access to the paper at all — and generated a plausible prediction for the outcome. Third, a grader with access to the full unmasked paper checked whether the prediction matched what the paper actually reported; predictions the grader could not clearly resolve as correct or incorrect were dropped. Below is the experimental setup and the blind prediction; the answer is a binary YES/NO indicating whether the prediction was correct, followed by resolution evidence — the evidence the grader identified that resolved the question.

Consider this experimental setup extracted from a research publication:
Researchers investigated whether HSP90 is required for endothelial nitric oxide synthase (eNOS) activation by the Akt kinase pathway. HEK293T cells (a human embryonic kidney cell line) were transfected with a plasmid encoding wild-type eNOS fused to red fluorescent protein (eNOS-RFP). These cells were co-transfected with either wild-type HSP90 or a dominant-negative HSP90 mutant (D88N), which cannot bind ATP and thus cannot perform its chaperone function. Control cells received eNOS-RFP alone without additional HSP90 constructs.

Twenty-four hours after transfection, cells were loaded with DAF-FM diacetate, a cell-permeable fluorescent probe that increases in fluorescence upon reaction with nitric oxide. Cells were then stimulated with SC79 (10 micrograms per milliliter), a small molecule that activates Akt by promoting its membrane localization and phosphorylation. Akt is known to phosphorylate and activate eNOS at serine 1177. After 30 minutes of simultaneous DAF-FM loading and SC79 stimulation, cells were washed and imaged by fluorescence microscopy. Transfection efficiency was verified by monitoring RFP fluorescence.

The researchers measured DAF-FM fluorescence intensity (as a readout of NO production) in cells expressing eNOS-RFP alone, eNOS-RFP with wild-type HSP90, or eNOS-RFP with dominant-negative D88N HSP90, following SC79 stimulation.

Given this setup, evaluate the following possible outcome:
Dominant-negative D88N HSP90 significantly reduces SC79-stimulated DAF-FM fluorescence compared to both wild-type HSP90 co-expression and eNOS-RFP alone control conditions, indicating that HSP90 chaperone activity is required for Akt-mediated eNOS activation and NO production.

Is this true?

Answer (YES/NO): YES